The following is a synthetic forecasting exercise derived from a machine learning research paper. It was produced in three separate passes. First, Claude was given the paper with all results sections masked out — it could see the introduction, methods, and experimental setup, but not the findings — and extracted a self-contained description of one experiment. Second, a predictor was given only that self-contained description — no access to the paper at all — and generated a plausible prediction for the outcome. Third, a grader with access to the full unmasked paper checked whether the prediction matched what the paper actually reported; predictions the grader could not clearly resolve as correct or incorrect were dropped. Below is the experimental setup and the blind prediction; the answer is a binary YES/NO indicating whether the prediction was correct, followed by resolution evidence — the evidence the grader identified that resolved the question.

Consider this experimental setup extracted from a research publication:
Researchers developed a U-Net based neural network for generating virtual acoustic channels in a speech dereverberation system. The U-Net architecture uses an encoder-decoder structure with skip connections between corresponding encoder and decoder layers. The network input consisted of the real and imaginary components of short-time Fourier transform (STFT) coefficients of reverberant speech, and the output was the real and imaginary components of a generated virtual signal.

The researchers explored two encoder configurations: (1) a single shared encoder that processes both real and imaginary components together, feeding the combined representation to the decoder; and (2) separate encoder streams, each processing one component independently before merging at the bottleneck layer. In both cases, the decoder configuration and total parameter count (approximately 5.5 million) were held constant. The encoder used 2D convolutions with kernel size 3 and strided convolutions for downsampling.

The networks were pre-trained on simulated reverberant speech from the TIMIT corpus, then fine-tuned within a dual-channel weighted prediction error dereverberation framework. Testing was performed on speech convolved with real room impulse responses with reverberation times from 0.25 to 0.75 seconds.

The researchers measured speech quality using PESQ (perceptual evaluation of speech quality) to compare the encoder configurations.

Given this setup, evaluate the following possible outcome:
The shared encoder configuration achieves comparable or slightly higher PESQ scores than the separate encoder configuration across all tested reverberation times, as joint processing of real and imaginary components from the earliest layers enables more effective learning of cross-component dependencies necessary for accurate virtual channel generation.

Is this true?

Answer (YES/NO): NO